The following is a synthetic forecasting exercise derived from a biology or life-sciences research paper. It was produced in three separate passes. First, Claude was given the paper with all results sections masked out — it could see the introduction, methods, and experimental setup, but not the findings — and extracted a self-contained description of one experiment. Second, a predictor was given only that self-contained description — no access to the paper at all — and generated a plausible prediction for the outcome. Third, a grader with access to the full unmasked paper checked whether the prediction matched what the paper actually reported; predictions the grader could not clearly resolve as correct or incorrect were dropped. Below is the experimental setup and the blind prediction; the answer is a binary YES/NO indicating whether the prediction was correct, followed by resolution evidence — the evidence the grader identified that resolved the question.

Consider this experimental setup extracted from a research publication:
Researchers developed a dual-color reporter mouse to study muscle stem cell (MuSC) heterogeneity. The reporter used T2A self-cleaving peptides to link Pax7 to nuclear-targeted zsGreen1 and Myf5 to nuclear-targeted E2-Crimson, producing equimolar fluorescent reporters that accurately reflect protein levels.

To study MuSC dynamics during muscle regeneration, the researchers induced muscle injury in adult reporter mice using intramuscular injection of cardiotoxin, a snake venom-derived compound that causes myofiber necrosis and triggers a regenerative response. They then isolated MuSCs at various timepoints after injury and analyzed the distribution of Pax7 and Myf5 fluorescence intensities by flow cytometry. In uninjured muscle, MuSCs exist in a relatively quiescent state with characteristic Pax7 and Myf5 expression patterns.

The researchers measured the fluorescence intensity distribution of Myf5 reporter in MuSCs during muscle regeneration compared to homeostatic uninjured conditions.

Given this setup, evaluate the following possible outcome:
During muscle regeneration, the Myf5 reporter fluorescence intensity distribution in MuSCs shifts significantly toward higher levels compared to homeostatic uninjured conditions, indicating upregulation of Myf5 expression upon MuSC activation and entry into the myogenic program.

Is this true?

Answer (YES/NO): NO